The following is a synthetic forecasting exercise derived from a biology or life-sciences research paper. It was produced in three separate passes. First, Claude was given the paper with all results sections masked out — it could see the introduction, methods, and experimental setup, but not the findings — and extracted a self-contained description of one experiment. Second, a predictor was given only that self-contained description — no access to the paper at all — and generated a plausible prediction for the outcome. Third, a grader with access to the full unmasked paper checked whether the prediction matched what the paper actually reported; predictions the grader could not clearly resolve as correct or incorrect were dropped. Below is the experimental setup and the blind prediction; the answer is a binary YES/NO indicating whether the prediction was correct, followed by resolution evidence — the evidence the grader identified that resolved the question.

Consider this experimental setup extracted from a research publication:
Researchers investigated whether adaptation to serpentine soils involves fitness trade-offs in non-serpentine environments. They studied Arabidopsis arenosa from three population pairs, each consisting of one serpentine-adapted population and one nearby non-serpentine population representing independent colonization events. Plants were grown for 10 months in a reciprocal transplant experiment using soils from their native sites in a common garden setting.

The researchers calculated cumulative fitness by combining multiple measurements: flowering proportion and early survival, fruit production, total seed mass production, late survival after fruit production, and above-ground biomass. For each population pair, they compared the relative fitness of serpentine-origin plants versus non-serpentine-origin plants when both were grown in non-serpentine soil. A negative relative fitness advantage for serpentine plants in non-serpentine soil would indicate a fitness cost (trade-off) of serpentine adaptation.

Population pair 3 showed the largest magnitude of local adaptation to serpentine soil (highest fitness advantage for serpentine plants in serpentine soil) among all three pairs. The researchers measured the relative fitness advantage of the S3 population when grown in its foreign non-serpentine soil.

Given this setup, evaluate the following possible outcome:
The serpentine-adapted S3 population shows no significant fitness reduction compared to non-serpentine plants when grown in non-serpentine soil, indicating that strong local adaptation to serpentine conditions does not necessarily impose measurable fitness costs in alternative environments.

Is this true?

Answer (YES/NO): YES